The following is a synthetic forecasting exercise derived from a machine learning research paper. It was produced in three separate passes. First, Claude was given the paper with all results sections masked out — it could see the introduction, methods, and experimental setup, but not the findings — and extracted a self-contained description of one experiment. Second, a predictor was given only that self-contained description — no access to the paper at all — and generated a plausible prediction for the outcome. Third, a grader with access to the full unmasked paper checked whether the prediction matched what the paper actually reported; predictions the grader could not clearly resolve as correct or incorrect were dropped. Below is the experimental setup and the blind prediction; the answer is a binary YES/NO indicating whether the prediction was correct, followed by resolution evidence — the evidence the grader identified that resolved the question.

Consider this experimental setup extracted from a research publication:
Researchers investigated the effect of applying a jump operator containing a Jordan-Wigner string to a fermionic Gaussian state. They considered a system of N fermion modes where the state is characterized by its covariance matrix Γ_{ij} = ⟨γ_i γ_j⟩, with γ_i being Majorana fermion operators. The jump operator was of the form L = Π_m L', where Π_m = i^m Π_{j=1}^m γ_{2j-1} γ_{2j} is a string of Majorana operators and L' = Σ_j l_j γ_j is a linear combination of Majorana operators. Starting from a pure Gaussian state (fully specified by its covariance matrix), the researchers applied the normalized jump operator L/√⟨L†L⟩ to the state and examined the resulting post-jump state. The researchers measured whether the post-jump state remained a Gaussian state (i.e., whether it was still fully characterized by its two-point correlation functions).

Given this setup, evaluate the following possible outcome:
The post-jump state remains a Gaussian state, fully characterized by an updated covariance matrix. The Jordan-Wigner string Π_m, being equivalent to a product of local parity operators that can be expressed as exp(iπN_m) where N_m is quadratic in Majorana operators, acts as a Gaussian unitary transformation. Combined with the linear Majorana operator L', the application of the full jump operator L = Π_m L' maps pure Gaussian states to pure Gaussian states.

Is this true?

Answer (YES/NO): YES